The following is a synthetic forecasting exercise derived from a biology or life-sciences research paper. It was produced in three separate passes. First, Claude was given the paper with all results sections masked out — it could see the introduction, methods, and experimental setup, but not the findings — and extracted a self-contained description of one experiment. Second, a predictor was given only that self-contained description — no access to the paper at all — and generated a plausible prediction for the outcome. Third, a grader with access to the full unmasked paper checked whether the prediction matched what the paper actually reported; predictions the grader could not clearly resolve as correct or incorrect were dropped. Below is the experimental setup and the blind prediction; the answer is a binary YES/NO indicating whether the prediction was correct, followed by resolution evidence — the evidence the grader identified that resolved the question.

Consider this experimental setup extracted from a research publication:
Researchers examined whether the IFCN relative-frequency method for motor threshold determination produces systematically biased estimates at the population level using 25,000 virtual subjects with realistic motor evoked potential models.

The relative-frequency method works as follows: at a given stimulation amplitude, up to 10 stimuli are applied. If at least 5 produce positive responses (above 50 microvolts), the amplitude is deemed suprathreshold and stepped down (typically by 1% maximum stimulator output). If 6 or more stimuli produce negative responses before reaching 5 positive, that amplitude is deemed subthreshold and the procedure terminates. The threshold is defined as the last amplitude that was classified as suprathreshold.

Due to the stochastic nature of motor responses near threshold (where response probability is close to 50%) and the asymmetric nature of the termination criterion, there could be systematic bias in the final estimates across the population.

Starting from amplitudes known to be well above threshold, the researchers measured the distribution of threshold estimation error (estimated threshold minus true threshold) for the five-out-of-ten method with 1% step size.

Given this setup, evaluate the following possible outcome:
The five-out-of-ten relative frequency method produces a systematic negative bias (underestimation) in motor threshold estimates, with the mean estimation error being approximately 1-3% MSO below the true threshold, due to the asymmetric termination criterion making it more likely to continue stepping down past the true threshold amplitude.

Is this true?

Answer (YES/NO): NO